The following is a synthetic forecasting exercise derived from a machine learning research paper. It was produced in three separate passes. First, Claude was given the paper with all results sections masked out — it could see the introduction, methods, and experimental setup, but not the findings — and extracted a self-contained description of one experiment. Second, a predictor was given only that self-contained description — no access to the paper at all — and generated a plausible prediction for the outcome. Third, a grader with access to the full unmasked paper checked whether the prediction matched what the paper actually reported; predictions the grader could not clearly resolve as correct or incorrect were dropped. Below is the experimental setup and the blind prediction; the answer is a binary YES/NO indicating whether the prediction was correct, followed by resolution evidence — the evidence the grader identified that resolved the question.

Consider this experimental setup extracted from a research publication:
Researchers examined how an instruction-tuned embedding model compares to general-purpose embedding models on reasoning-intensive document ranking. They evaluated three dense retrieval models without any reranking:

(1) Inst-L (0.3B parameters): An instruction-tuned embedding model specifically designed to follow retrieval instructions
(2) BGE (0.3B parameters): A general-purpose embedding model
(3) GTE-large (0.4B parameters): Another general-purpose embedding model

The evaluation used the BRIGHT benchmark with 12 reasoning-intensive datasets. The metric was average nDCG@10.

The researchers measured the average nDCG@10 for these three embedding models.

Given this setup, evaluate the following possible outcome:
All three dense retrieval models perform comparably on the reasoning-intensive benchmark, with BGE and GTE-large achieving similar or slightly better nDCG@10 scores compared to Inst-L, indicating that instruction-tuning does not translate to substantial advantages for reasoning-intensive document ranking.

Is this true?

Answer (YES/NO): NO